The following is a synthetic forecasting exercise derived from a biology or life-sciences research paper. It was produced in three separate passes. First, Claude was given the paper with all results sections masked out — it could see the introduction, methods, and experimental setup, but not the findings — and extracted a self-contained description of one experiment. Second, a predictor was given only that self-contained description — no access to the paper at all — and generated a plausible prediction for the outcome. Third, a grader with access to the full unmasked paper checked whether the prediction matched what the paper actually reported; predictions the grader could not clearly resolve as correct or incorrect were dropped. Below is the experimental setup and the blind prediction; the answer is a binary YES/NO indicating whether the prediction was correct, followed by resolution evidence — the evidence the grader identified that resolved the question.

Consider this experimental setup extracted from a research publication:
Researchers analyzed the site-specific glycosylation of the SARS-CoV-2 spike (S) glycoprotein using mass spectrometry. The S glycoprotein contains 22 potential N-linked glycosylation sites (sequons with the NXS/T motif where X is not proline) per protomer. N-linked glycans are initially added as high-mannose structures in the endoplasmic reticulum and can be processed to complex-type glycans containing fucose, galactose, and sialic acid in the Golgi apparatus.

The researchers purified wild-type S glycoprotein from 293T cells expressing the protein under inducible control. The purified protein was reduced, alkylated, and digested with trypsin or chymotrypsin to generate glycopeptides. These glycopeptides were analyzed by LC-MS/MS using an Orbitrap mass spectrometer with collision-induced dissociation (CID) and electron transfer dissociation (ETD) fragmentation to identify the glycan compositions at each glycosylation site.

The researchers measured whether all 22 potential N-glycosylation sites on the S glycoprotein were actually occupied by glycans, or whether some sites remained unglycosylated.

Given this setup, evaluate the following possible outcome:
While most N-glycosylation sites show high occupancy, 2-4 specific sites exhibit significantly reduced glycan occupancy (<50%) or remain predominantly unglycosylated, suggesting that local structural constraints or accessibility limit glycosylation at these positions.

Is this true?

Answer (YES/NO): NO